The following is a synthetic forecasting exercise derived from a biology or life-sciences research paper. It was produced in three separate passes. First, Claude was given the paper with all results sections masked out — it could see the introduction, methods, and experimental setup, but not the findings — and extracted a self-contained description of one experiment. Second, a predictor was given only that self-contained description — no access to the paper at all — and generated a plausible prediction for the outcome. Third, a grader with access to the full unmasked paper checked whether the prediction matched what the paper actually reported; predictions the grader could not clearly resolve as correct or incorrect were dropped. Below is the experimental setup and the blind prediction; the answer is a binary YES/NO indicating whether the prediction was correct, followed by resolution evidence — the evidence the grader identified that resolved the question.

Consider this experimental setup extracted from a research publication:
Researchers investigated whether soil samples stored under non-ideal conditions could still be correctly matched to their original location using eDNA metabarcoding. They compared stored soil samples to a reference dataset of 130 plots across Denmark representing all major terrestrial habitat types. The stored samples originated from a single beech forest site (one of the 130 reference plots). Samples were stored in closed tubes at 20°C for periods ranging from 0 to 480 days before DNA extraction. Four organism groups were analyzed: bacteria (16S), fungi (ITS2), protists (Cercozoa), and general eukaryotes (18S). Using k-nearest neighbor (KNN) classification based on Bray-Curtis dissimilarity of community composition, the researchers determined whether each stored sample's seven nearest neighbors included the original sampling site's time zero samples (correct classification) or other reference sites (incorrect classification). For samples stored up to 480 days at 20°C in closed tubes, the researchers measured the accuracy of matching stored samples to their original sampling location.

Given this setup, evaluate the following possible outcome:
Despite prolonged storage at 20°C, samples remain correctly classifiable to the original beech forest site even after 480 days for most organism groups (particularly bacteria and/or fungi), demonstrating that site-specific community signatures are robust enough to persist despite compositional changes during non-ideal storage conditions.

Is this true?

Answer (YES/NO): YES